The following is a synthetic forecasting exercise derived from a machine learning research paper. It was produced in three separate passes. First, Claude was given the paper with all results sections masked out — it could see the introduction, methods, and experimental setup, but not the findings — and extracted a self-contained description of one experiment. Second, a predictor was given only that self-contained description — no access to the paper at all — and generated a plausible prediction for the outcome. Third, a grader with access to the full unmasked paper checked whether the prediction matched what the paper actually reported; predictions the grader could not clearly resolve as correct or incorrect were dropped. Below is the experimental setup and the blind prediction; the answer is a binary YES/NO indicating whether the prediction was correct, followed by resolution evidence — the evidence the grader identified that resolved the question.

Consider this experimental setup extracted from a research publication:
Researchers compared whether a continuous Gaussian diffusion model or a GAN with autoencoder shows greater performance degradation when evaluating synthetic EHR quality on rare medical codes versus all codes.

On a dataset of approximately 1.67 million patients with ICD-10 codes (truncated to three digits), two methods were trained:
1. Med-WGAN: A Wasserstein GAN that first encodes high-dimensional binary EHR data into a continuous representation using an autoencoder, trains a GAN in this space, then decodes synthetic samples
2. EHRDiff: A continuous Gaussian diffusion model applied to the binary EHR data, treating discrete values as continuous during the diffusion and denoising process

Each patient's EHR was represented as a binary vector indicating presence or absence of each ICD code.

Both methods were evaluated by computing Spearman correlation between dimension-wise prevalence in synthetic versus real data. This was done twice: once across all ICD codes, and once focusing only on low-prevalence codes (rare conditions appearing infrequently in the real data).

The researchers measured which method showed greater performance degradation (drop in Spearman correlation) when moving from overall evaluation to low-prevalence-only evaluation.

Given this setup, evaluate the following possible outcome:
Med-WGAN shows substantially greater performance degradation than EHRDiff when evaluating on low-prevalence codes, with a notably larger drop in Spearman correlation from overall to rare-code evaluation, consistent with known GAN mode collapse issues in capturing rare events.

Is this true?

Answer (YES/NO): NO